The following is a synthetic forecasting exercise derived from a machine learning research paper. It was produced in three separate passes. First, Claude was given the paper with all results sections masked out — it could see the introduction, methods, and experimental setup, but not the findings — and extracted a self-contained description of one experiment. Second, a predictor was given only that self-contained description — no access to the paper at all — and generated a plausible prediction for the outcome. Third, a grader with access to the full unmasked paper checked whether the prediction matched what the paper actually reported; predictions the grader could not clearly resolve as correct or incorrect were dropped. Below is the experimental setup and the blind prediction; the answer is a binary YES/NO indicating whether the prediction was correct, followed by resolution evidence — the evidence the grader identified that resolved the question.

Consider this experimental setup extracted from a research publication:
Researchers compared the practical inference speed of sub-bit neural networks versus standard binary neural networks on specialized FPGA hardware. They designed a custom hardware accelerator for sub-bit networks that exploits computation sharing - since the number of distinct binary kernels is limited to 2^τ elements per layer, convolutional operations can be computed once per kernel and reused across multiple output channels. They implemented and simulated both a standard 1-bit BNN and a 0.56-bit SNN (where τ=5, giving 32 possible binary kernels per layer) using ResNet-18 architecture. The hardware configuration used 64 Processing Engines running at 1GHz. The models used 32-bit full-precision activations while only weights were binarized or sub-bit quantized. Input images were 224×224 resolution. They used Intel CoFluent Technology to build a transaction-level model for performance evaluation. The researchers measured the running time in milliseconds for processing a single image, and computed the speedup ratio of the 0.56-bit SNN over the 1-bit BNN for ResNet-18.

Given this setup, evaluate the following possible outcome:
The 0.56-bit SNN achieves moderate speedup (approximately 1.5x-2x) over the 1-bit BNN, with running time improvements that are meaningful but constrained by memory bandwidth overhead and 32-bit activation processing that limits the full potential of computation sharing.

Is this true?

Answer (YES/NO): NO